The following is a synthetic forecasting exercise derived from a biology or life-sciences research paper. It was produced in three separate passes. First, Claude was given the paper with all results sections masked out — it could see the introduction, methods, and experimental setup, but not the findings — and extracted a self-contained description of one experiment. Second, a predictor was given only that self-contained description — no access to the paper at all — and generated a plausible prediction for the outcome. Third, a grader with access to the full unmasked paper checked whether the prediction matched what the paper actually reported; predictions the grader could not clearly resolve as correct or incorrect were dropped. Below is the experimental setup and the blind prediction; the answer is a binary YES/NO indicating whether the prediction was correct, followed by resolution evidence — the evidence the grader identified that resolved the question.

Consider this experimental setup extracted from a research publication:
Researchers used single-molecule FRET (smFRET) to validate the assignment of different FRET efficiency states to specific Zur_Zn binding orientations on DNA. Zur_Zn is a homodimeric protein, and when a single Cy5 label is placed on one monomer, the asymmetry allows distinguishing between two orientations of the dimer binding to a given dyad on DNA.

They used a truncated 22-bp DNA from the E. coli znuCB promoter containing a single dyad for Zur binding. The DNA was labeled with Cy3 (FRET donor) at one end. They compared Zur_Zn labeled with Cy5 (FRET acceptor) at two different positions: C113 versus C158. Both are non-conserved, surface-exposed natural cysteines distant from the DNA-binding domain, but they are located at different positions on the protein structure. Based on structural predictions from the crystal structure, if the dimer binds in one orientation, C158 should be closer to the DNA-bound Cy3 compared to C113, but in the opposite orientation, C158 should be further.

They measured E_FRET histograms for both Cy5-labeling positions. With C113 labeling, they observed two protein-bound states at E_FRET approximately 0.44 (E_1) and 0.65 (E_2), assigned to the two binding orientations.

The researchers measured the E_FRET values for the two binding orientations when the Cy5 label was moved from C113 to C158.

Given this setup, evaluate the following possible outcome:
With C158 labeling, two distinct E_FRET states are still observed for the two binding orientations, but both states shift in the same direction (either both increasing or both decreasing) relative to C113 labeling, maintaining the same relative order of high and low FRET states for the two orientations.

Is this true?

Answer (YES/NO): NO